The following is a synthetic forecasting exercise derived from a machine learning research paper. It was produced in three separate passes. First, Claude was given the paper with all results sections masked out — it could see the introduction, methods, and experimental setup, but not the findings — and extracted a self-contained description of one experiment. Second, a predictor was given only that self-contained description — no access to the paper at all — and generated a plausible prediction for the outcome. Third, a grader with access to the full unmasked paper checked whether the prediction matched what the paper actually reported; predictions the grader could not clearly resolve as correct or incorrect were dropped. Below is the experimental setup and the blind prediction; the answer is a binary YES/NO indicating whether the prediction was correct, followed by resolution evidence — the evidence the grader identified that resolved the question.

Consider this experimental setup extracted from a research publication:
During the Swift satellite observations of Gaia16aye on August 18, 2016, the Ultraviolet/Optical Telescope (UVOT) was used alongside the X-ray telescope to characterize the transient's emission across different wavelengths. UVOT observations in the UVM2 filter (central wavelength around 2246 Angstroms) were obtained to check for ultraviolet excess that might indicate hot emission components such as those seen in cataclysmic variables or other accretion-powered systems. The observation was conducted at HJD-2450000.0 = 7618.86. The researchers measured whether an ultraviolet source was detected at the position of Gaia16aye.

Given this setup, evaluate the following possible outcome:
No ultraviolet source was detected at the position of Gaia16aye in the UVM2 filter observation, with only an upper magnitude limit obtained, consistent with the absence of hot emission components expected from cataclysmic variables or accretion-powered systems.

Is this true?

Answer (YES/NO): YES